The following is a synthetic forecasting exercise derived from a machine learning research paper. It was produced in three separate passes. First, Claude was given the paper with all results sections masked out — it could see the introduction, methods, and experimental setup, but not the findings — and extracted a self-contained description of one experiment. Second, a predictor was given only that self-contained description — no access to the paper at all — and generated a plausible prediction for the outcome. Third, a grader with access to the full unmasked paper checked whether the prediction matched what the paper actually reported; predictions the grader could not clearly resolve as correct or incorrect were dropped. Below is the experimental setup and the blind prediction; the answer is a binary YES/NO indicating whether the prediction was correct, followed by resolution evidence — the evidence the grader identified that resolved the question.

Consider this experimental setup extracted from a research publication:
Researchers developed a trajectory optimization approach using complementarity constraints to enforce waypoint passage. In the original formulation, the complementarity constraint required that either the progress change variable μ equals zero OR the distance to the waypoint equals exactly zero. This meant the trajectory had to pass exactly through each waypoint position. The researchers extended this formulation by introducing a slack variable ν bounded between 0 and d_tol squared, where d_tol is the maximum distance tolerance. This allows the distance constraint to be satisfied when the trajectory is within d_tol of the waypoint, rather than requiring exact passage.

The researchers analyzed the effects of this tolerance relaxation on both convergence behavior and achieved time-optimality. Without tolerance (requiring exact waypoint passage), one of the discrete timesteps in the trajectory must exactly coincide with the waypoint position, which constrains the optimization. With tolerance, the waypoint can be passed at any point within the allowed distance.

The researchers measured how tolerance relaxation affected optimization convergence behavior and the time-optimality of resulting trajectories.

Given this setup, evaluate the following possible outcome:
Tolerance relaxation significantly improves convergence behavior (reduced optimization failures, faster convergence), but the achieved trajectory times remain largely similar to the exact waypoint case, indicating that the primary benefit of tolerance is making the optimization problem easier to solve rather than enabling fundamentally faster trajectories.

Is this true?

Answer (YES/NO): NO